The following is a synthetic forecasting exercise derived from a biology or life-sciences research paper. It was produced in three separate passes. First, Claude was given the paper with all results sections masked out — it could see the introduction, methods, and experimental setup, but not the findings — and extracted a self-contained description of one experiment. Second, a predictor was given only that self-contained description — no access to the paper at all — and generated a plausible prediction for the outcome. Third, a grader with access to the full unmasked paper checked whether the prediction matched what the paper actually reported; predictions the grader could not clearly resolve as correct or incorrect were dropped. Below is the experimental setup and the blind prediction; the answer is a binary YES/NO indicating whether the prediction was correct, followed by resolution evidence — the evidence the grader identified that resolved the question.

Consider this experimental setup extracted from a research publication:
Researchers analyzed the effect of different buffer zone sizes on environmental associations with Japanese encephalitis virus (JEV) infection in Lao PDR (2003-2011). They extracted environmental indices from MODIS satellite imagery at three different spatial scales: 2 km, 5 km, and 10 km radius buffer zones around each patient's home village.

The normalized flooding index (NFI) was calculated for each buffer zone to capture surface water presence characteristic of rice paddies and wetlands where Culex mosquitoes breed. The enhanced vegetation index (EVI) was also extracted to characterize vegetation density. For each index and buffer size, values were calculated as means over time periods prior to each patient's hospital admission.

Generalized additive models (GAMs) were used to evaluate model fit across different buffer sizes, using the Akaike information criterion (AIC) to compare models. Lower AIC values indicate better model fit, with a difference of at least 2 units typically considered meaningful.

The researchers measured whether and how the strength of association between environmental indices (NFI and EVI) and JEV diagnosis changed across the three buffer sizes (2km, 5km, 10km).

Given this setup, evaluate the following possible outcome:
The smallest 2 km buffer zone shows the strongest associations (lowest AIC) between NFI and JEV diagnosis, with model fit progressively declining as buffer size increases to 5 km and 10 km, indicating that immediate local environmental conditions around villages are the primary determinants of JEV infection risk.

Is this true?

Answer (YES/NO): NO